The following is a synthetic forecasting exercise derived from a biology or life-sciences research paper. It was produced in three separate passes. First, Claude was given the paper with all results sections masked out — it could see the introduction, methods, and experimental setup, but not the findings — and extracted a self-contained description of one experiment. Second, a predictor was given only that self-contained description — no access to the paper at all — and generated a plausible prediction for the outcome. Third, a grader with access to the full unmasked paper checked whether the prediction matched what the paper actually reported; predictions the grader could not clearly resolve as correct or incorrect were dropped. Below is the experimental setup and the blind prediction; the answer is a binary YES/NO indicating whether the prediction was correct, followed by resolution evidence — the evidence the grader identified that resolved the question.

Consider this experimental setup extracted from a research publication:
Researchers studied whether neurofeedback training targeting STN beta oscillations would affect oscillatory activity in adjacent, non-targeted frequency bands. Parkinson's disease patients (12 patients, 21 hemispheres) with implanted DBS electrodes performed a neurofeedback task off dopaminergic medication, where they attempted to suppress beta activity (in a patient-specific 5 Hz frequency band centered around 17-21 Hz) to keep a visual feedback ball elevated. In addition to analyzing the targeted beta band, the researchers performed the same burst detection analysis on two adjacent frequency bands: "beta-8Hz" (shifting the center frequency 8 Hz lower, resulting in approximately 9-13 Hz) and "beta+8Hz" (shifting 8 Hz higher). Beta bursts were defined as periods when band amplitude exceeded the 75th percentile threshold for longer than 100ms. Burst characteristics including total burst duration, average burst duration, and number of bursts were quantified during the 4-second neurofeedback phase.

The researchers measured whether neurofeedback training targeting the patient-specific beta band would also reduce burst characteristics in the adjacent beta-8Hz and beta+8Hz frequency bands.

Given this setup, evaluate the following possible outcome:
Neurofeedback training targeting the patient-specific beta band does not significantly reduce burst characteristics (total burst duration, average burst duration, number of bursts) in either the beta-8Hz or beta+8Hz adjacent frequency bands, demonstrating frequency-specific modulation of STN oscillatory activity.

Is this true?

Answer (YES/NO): YES